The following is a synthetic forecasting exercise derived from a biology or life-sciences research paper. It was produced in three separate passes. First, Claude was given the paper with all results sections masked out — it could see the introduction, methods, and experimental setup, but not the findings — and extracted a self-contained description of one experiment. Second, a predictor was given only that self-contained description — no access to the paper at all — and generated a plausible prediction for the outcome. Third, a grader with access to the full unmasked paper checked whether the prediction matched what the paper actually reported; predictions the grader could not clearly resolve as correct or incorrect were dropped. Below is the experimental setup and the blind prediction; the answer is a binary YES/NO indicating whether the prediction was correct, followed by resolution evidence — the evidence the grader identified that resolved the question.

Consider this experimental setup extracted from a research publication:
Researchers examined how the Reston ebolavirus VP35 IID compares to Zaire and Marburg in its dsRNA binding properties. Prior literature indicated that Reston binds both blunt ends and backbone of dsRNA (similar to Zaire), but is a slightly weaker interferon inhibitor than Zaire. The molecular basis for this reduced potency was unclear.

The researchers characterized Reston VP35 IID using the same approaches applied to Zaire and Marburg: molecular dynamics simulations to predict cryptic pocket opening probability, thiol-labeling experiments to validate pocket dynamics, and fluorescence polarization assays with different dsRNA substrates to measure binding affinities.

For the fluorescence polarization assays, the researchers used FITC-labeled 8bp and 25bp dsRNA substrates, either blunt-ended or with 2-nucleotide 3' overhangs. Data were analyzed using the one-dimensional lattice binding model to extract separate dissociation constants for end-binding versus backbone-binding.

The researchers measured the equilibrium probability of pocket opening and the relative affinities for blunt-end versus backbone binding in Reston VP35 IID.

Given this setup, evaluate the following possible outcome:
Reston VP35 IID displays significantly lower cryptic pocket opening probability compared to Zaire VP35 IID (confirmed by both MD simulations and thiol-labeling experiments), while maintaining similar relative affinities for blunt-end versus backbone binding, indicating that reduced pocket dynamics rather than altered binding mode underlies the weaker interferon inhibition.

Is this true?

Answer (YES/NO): NO